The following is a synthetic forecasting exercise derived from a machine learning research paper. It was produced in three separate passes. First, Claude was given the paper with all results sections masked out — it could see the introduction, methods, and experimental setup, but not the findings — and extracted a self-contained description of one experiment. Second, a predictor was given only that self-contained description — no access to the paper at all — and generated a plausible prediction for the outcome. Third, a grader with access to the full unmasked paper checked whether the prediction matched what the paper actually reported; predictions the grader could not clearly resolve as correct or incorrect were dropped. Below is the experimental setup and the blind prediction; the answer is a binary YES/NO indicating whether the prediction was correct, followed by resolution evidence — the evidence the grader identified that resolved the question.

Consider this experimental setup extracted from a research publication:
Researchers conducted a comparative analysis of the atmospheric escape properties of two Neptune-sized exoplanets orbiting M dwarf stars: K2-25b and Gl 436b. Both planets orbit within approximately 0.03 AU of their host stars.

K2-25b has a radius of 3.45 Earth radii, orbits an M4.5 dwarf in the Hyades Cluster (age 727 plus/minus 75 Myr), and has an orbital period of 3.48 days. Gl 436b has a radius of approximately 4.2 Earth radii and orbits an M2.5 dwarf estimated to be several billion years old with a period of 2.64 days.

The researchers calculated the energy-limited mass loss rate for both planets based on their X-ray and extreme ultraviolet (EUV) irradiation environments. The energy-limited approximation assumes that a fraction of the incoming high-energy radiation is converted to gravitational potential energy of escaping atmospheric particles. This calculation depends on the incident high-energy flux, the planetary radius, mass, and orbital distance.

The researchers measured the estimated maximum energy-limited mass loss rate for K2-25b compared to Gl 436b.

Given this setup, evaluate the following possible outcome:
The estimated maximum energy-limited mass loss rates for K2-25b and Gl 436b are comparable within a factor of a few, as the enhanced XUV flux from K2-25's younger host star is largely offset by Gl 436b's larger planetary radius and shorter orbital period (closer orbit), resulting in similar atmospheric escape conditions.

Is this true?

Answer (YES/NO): NO